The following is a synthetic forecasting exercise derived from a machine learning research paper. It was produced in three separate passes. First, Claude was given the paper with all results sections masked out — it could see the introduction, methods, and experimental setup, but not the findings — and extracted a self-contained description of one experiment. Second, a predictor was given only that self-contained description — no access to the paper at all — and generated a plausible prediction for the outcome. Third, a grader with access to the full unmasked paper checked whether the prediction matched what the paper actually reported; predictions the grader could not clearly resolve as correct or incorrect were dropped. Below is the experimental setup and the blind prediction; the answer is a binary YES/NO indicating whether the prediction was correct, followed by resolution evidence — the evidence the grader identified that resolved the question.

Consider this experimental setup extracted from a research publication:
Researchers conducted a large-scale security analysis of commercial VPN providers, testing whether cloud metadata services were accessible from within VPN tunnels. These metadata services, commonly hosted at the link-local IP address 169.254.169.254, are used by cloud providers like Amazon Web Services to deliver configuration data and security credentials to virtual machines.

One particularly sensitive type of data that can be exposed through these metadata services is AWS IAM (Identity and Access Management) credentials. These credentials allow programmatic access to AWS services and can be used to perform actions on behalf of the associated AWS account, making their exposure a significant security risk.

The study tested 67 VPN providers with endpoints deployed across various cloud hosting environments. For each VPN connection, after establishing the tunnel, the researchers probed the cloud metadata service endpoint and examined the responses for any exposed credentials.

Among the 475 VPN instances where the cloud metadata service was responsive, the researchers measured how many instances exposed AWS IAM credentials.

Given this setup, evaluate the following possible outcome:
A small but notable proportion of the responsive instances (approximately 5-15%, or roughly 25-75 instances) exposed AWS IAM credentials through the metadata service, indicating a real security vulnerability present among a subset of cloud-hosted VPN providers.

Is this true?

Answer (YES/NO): YES